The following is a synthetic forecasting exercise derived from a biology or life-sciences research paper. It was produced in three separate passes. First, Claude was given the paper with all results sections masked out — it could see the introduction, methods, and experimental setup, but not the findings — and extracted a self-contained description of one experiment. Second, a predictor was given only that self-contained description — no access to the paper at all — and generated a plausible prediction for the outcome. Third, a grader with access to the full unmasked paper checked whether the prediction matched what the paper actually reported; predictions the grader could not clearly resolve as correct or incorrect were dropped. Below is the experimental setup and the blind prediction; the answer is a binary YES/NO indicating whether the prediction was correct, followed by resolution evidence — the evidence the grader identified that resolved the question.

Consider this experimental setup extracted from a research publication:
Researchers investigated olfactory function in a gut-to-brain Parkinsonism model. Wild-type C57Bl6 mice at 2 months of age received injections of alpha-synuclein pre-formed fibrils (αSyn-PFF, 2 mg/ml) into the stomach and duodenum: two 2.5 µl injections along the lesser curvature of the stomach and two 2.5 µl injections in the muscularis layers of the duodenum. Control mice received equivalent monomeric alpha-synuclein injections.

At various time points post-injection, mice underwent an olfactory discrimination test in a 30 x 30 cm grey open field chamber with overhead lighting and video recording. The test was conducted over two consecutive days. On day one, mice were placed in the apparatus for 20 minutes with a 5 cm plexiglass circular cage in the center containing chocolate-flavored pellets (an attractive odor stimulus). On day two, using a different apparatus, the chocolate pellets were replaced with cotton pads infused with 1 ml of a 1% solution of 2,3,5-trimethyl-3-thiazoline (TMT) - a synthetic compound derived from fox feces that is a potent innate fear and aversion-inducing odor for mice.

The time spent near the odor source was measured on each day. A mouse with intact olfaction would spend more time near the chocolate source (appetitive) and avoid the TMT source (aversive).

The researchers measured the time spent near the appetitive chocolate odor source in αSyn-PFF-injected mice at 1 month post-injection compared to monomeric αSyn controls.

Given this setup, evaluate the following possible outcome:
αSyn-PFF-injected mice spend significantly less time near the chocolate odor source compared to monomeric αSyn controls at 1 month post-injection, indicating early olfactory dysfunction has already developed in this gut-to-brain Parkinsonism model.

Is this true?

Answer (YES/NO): NO